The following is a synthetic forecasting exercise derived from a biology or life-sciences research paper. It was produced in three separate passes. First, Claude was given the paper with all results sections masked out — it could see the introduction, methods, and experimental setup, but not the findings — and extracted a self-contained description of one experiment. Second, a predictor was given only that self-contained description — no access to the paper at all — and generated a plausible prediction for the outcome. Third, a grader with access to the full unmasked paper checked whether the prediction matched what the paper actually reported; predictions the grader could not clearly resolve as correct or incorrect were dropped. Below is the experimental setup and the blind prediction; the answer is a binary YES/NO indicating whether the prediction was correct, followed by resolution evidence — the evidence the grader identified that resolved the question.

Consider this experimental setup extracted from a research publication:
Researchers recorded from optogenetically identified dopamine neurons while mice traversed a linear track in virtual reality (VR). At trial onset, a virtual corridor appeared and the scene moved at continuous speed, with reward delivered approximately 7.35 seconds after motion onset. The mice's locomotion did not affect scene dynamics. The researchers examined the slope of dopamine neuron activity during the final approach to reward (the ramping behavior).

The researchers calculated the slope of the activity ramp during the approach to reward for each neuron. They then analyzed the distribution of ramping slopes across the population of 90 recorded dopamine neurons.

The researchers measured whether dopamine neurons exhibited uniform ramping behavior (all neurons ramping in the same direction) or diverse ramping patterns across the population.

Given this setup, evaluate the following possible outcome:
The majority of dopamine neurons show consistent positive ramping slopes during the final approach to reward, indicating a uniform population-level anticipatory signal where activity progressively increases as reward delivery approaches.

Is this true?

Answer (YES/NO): NO